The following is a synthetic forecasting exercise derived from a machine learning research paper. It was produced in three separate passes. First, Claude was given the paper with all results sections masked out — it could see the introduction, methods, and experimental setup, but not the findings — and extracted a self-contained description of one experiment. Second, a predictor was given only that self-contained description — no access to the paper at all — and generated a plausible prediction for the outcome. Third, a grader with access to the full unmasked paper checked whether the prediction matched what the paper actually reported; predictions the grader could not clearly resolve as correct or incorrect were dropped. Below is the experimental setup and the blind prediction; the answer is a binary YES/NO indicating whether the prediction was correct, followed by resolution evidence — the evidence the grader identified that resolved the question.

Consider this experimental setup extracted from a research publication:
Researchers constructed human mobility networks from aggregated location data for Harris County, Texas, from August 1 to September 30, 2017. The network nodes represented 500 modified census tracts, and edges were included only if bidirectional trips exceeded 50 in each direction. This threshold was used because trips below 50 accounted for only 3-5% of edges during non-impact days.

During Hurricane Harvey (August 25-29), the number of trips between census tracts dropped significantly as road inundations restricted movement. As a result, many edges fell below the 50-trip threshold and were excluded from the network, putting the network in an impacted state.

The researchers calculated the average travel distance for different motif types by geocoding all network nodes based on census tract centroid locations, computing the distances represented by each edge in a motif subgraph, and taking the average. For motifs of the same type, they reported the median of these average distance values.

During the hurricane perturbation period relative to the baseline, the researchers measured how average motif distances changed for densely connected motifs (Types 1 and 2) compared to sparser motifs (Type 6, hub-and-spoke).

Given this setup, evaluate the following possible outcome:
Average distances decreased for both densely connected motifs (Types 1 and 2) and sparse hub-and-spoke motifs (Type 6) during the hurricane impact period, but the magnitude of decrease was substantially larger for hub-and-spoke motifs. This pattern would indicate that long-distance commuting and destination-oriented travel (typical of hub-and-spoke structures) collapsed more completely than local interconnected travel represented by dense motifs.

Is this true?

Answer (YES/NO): NO